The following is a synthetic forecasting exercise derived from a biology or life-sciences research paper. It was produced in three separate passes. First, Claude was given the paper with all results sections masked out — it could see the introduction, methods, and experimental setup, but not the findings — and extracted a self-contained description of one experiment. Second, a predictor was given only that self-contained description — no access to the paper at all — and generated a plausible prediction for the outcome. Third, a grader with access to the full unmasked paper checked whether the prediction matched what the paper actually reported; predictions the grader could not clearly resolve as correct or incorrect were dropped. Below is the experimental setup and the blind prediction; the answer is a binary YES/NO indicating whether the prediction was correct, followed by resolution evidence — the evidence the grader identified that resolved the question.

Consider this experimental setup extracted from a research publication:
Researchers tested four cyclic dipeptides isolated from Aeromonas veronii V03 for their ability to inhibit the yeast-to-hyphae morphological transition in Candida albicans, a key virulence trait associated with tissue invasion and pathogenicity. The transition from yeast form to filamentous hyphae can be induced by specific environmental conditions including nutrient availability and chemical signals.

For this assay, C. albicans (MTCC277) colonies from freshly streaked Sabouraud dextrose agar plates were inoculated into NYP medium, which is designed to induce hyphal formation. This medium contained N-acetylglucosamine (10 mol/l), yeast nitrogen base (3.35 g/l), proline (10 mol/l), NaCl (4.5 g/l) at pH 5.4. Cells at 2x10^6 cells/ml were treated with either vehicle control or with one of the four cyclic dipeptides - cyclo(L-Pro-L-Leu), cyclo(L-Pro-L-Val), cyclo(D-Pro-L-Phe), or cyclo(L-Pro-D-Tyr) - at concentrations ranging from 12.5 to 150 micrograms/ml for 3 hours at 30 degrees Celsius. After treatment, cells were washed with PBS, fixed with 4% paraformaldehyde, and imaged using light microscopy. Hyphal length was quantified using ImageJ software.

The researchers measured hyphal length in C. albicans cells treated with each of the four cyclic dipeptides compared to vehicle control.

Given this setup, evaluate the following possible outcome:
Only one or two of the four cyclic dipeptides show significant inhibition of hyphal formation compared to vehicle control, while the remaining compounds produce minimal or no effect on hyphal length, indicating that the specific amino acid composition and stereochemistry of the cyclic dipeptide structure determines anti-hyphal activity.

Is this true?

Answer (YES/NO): NO